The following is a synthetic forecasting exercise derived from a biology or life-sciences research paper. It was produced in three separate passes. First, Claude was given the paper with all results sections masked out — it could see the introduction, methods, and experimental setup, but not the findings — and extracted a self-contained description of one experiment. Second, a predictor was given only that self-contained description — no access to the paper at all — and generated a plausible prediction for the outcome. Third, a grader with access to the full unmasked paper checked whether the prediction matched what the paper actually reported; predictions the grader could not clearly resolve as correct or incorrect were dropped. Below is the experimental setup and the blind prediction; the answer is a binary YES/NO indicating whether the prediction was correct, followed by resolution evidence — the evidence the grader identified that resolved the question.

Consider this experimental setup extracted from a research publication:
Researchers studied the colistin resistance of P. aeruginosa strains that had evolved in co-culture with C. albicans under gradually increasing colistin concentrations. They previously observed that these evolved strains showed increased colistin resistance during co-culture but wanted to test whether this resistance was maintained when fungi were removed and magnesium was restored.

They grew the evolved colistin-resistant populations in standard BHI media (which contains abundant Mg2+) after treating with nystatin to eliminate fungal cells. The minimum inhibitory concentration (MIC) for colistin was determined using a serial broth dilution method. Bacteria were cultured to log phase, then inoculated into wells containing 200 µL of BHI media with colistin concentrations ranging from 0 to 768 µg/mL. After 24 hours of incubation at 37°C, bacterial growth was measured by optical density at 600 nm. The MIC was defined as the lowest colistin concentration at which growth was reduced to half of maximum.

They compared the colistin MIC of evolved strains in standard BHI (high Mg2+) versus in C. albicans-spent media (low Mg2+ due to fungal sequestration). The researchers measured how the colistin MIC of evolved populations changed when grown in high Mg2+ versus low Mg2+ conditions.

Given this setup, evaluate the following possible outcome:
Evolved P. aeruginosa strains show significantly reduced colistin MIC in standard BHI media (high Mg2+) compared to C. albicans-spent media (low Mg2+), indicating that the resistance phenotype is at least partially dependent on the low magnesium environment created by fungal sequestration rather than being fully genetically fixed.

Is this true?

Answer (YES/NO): YES